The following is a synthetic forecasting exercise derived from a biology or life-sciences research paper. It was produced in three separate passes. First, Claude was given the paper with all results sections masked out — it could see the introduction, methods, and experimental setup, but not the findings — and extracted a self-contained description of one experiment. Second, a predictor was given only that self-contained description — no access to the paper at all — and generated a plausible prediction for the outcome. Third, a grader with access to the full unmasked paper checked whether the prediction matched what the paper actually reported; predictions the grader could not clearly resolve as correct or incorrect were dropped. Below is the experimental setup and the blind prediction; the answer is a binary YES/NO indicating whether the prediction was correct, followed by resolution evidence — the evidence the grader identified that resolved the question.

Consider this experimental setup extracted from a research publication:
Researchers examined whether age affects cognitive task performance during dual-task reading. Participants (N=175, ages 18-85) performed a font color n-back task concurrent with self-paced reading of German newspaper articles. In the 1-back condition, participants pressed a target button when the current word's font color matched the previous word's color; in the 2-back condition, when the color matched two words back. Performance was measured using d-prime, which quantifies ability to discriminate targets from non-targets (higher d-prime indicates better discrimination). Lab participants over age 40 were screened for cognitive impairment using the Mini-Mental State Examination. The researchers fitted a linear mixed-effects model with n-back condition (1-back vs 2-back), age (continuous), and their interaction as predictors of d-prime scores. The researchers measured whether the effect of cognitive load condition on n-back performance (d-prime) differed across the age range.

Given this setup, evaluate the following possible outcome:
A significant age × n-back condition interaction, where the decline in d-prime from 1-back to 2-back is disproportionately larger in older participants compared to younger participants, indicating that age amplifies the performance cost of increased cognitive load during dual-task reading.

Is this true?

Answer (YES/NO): YES